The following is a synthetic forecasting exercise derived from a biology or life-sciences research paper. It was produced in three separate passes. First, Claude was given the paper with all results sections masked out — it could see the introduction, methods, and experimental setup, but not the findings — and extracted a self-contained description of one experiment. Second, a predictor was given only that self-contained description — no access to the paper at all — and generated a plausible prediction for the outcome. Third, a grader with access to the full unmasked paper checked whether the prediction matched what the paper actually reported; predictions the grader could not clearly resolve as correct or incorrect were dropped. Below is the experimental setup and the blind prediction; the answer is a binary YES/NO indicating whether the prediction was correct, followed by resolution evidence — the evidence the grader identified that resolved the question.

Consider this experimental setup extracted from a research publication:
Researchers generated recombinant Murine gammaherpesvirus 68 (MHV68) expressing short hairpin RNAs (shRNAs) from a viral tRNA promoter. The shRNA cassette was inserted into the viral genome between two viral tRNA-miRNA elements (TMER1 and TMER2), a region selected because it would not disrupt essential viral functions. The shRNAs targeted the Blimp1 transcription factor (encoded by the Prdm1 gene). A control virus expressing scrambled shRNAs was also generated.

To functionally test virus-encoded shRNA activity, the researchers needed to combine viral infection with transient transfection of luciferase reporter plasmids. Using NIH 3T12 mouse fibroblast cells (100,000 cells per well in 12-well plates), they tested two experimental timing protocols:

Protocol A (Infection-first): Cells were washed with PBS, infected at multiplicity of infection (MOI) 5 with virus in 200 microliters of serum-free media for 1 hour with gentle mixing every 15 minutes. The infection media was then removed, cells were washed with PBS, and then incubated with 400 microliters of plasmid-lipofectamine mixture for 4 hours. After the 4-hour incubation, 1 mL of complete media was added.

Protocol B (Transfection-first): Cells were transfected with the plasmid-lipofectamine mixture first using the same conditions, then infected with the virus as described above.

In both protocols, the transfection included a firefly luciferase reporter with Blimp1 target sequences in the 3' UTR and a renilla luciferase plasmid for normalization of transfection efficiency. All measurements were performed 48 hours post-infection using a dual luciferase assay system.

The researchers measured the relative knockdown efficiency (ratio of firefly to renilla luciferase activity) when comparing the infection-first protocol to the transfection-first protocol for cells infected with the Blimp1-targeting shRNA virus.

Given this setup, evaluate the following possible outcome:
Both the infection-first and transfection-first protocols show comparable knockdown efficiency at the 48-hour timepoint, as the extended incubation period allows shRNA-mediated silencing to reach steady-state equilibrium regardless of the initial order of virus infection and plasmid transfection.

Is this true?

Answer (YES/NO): NO